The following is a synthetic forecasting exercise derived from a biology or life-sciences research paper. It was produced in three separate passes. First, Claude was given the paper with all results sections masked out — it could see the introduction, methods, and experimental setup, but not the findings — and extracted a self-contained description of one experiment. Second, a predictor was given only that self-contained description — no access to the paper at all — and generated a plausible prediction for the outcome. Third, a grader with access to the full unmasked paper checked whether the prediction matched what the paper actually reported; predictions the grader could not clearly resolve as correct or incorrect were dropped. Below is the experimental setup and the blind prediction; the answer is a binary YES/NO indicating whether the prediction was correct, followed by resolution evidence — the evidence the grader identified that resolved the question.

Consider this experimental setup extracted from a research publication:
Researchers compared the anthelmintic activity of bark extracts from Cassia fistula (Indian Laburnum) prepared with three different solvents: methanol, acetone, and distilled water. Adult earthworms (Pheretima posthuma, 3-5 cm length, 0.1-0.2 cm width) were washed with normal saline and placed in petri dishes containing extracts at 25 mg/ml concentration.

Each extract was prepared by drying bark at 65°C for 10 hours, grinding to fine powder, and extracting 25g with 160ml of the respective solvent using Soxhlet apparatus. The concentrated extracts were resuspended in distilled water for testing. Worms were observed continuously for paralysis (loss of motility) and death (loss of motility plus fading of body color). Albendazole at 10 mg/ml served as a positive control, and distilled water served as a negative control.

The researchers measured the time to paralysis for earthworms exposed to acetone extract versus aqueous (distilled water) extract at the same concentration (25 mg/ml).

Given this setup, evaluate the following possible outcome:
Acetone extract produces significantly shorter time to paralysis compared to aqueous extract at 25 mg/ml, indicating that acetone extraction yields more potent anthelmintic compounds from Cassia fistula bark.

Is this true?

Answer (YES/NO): NO